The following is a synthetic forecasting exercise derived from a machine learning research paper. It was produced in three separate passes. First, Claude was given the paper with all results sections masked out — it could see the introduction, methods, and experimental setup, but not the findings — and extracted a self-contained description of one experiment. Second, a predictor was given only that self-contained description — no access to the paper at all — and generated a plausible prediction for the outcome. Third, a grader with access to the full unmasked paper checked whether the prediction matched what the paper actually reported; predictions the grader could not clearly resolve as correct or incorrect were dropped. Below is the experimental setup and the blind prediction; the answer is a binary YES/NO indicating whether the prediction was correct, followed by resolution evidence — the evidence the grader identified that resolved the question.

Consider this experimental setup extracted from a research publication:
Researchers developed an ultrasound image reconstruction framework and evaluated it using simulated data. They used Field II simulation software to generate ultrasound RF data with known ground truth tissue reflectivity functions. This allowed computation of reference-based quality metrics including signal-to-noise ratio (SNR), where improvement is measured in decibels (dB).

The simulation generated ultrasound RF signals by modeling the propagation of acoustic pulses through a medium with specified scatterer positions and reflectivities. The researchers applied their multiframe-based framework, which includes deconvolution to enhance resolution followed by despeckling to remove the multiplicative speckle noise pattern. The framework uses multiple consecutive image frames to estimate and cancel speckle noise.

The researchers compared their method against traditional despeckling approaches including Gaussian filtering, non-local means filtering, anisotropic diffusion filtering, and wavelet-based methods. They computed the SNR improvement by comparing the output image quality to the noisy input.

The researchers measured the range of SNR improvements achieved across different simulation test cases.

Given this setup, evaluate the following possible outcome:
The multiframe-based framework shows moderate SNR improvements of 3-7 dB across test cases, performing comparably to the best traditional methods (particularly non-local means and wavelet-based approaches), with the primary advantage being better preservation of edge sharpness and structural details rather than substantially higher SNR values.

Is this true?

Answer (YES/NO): NO